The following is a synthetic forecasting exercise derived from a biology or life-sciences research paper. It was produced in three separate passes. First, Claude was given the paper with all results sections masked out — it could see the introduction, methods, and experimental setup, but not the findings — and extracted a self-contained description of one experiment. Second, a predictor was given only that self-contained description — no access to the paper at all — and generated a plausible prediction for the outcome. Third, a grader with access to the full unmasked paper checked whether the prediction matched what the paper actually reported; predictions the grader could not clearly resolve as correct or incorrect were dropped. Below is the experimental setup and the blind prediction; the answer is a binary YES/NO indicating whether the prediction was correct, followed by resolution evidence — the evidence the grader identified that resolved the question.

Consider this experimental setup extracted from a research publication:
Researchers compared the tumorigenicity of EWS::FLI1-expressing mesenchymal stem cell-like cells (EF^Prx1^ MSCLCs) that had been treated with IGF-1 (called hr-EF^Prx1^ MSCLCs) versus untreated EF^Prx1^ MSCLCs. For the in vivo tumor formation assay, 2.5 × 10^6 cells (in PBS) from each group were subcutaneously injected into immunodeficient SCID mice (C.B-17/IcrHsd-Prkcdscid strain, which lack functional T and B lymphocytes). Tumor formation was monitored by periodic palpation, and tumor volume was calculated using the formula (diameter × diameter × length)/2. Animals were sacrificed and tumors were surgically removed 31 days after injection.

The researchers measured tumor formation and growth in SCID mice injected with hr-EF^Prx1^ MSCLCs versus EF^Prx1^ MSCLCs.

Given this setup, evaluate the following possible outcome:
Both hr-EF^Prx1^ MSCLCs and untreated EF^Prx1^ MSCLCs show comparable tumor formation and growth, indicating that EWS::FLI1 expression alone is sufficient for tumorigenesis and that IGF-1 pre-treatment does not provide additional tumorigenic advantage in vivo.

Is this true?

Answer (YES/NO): NO